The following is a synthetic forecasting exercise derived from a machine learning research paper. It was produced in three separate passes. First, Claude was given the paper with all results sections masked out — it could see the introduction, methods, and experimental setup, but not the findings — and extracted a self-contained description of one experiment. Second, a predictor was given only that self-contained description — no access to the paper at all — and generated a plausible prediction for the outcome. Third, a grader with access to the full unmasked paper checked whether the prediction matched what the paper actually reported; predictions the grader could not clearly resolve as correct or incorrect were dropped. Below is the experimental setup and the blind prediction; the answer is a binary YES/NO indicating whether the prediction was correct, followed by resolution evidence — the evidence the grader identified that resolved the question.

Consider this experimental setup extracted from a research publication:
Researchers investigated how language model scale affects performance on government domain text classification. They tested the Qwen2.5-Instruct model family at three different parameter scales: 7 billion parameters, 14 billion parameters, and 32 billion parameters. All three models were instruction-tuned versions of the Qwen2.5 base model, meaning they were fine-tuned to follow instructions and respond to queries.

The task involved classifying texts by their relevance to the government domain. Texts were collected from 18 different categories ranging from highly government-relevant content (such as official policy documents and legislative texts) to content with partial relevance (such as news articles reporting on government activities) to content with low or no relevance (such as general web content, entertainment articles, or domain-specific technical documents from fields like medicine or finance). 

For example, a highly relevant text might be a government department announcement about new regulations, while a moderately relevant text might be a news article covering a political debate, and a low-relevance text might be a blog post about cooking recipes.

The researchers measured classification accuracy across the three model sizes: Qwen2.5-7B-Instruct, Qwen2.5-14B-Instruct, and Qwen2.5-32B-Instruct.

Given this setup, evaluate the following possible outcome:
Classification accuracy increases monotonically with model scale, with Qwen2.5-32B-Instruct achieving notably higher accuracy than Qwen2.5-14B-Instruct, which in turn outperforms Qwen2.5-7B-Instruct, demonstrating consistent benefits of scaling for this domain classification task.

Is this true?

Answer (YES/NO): NO